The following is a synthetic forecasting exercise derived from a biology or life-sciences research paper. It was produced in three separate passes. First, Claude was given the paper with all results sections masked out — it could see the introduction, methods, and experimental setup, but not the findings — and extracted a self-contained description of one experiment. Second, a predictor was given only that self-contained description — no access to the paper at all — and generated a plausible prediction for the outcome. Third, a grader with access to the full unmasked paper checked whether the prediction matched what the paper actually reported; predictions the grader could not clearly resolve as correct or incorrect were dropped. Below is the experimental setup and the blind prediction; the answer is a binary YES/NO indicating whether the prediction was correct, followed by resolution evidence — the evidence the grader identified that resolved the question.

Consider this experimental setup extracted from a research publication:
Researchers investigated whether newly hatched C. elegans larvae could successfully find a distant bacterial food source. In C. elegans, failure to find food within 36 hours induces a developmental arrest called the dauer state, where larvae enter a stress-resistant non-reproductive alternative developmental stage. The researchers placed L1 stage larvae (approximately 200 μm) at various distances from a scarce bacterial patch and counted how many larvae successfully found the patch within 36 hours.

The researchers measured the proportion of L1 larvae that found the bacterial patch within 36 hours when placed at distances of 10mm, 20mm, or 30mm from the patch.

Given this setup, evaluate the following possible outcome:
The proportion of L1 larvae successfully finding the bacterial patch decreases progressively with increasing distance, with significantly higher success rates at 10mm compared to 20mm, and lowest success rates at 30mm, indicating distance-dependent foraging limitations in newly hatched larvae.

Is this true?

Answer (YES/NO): YES